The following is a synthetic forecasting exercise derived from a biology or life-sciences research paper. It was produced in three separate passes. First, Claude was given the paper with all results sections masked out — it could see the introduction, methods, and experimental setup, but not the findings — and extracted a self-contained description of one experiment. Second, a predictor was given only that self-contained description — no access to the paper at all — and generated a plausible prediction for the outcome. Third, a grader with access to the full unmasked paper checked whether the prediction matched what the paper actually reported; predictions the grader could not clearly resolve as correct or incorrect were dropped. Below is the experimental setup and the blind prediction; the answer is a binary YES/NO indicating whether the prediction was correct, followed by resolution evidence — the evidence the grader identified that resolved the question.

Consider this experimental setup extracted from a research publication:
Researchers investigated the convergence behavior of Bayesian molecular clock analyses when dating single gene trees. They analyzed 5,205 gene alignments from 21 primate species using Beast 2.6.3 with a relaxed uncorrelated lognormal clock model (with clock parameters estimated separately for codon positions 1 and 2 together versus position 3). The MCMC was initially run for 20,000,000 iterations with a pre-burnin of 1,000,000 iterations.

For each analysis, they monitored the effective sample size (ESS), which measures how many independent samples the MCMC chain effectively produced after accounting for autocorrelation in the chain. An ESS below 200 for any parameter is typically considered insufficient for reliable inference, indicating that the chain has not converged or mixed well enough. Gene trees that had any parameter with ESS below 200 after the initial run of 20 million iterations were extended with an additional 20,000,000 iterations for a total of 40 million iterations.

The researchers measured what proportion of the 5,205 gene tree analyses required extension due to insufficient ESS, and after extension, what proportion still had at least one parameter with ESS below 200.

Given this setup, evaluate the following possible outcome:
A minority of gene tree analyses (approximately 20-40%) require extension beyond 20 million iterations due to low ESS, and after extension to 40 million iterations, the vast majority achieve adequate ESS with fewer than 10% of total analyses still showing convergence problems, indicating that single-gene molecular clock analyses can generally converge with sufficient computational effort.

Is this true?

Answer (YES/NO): NO